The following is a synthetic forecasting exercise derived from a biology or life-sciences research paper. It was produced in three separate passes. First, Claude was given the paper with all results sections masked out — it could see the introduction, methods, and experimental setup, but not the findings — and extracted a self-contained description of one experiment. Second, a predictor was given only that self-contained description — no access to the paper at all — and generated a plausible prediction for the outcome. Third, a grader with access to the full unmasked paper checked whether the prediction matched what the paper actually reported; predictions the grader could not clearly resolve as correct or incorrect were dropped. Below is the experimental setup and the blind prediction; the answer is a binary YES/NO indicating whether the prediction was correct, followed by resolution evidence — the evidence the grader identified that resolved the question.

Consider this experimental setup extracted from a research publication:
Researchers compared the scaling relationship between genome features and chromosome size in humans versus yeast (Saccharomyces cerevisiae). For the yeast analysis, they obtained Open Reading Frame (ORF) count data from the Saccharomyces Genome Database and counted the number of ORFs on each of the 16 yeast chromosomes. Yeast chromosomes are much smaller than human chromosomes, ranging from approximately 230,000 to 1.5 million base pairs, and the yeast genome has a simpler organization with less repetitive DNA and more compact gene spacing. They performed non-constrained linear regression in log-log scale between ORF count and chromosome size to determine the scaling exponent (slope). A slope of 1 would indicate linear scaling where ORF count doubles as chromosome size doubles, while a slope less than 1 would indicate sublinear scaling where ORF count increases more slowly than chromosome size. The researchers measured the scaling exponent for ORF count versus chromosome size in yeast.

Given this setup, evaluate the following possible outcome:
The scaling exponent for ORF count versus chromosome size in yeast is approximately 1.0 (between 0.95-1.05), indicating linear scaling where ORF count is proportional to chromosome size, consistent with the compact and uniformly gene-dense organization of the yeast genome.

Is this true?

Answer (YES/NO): YES